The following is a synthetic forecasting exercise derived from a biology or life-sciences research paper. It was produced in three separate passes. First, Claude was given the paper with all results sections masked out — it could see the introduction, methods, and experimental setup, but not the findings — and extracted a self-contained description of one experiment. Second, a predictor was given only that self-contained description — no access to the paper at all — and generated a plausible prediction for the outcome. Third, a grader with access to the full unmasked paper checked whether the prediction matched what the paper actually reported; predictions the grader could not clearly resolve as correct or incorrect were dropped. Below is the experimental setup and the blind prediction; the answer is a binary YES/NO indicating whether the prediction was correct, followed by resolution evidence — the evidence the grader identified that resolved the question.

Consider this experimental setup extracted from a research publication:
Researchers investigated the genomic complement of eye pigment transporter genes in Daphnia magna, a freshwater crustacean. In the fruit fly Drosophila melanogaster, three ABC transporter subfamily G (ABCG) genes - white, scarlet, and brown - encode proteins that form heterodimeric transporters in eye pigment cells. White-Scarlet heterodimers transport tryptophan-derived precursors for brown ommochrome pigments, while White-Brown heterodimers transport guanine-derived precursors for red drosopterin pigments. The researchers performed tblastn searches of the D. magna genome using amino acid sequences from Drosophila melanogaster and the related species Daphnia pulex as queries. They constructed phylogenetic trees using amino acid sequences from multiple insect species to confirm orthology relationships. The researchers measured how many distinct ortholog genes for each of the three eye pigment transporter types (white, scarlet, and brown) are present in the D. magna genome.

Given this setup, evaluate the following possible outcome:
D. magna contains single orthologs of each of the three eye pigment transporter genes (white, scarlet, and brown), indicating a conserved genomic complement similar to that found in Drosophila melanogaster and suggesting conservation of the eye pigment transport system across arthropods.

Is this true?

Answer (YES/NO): NO